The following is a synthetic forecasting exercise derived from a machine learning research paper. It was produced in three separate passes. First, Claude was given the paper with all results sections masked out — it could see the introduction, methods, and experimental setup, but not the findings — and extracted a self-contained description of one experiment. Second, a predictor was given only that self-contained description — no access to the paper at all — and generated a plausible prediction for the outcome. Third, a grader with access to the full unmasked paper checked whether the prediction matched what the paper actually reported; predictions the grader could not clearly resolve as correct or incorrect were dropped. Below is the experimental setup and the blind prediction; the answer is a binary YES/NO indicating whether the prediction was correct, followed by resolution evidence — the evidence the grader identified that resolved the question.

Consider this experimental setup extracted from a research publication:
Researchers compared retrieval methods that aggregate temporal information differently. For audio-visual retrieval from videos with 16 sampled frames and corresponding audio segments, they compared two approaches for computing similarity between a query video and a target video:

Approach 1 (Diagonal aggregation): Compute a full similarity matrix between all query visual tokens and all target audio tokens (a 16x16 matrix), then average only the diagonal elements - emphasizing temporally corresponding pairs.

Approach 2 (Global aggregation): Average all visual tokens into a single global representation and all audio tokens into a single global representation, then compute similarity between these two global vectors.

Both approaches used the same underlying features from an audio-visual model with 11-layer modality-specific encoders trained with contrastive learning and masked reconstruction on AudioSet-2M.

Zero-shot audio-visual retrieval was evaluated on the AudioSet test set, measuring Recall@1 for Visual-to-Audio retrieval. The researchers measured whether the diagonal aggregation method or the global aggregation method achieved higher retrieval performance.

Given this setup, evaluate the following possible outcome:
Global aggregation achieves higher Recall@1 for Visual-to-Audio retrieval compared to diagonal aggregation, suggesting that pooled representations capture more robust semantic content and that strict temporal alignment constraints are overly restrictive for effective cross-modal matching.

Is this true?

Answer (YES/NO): NO